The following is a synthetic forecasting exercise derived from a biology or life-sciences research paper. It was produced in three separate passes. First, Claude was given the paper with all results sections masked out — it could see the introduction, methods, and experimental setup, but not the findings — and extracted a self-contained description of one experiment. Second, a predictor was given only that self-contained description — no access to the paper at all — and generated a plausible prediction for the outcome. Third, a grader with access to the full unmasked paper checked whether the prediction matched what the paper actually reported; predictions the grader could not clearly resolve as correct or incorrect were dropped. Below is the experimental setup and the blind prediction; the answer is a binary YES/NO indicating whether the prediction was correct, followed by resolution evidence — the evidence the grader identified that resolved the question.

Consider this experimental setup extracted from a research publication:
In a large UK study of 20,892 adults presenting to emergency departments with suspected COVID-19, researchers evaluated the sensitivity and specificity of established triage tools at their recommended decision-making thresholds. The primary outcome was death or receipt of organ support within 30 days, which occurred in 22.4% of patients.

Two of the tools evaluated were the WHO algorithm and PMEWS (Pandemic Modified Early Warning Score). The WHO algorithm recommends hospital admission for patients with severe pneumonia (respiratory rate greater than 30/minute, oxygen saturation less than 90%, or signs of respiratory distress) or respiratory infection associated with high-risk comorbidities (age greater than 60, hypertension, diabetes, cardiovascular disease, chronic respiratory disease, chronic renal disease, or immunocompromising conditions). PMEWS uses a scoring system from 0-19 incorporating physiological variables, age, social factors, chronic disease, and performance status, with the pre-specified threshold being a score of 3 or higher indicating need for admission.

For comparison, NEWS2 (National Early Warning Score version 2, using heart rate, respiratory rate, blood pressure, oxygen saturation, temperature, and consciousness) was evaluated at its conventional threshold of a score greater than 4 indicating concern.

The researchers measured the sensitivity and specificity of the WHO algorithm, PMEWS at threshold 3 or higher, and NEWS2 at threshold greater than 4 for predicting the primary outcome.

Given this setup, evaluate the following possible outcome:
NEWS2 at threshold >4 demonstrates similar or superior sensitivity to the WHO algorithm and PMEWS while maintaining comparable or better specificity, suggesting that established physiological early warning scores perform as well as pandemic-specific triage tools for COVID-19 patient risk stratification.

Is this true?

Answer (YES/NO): NO